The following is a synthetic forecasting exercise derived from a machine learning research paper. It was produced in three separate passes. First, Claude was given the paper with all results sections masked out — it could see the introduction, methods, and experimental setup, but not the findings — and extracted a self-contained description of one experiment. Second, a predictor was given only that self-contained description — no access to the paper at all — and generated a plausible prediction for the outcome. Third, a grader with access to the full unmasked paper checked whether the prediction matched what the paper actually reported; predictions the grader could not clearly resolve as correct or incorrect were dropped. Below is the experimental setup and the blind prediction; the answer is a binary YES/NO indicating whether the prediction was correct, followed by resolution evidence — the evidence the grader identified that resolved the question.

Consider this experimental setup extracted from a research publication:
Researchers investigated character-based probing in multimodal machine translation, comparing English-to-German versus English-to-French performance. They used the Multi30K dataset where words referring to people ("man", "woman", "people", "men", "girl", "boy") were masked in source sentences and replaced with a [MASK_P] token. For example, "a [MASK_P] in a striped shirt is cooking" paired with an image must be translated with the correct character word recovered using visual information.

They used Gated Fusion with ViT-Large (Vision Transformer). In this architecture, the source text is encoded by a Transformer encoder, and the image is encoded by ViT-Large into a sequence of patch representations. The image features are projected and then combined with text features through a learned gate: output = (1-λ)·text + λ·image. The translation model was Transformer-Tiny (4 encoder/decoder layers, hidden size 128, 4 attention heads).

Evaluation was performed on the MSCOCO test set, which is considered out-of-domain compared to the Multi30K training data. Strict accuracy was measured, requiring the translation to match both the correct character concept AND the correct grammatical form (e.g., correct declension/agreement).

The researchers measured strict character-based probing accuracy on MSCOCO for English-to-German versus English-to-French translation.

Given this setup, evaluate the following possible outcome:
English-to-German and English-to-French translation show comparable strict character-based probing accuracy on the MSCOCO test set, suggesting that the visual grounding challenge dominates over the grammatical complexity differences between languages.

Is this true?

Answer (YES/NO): NO